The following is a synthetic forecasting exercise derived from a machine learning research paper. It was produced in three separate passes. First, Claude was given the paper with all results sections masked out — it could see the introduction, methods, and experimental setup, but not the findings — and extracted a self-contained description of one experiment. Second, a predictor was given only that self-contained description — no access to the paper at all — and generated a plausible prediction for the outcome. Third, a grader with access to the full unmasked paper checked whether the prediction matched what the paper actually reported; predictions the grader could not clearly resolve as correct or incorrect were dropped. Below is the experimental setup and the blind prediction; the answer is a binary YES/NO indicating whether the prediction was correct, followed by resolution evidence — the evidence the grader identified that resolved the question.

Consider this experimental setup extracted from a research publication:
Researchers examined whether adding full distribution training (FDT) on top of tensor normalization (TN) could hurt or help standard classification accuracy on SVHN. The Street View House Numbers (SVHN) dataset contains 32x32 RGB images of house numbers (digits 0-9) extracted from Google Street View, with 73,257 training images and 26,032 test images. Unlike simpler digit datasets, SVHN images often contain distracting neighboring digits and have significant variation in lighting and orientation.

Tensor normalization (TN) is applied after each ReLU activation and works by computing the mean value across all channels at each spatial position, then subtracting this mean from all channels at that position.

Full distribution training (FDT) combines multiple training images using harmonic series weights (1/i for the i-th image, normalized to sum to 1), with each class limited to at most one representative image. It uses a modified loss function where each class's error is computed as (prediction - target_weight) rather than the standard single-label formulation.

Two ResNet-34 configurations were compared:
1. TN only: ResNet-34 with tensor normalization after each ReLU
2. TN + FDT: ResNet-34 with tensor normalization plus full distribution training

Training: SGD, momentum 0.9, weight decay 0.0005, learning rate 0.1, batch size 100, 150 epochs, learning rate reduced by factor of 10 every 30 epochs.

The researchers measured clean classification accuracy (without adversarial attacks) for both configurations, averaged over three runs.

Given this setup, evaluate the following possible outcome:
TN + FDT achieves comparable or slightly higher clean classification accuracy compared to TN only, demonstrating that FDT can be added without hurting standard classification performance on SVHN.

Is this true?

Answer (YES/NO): YES